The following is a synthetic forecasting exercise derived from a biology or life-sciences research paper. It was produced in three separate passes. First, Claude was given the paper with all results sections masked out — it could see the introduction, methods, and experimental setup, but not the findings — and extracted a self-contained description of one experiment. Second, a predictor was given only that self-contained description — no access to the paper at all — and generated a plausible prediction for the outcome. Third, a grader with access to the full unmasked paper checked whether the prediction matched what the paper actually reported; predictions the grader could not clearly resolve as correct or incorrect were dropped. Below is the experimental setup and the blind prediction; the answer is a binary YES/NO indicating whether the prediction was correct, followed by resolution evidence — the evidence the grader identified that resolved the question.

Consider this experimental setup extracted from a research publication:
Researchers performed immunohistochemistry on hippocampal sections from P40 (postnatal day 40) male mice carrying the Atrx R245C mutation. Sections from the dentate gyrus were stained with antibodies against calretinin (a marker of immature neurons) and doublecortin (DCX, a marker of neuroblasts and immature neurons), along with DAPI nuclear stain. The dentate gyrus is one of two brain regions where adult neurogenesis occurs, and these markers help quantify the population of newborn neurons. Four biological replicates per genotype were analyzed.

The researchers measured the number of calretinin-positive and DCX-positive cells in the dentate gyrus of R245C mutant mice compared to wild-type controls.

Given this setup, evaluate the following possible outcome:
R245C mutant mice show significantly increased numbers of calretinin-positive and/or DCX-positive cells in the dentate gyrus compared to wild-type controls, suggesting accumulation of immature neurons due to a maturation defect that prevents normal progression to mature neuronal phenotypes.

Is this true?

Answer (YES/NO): NO